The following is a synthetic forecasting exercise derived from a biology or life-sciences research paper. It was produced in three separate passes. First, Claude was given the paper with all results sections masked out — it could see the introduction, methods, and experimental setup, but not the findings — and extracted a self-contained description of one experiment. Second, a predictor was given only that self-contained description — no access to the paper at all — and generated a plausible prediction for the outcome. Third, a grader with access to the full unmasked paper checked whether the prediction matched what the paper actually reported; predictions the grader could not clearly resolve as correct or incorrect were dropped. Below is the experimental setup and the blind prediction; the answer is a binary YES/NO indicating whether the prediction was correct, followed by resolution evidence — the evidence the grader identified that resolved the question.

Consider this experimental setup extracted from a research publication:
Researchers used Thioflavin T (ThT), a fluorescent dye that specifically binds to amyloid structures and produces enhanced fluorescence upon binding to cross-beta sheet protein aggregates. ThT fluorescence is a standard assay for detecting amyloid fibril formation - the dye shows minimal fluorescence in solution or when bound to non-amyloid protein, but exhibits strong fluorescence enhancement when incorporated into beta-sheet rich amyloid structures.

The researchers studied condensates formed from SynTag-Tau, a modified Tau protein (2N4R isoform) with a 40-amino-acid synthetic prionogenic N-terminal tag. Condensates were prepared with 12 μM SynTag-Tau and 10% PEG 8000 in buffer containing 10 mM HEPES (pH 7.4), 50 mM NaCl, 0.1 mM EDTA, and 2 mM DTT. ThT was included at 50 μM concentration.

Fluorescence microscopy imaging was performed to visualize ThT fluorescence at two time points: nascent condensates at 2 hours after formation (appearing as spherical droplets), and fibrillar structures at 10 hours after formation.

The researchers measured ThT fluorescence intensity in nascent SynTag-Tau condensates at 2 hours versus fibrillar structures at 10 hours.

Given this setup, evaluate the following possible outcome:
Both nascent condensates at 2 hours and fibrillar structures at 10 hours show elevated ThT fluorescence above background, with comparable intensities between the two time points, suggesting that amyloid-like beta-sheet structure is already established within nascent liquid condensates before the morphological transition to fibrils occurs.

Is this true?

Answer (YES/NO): NO